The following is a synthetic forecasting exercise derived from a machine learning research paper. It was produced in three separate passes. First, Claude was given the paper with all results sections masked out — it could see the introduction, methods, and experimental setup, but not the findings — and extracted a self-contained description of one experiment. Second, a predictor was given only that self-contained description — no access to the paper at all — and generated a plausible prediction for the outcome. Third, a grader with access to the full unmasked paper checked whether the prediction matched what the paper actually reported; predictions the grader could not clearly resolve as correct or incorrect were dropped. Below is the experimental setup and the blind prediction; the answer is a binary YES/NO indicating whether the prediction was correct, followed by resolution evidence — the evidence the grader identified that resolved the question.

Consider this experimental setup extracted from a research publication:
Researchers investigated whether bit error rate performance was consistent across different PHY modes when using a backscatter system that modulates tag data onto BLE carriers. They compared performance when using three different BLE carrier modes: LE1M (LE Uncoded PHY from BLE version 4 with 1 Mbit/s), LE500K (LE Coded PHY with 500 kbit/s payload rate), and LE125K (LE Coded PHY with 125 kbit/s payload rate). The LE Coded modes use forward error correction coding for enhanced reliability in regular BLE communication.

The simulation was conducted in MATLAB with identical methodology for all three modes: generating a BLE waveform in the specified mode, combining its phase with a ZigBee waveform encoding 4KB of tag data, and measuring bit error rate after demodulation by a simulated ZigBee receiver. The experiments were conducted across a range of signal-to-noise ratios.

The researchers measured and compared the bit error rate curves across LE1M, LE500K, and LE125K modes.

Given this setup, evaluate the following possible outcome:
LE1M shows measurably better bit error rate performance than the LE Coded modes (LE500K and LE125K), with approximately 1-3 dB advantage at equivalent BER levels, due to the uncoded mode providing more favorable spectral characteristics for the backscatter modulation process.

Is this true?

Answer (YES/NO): NO